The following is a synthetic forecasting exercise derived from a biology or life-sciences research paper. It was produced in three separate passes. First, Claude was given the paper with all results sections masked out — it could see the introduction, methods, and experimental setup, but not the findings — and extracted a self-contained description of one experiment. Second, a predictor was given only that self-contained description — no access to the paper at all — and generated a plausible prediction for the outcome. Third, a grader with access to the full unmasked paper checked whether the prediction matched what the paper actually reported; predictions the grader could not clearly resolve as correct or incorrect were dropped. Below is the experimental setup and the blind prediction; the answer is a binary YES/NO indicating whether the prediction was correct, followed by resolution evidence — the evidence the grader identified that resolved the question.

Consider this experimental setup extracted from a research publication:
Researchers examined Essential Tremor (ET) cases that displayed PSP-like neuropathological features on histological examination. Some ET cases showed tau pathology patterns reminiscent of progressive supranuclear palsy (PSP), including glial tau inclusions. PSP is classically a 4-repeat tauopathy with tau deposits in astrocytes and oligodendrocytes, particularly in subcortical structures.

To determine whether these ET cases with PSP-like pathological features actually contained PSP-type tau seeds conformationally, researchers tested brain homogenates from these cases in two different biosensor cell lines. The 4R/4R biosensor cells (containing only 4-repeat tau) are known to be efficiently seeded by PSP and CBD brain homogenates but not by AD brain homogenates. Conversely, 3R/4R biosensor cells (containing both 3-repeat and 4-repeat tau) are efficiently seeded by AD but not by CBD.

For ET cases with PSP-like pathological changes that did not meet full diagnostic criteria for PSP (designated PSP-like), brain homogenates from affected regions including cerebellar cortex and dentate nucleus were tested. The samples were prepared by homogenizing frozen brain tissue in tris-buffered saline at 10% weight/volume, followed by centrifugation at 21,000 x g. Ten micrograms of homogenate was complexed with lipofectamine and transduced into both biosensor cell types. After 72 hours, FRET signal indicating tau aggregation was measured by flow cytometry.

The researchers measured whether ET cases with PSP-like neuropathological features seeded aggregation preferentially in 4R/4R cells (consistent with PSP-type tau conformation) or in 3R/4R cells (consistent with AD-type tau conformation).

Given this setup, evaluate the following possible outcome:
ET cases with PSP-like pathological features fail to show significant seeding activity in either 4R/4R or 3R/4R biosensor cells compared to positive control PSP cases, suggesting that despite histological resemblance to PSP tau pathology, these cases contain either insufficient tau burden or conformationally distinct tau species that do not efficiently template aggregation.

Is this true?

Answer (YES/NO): NO